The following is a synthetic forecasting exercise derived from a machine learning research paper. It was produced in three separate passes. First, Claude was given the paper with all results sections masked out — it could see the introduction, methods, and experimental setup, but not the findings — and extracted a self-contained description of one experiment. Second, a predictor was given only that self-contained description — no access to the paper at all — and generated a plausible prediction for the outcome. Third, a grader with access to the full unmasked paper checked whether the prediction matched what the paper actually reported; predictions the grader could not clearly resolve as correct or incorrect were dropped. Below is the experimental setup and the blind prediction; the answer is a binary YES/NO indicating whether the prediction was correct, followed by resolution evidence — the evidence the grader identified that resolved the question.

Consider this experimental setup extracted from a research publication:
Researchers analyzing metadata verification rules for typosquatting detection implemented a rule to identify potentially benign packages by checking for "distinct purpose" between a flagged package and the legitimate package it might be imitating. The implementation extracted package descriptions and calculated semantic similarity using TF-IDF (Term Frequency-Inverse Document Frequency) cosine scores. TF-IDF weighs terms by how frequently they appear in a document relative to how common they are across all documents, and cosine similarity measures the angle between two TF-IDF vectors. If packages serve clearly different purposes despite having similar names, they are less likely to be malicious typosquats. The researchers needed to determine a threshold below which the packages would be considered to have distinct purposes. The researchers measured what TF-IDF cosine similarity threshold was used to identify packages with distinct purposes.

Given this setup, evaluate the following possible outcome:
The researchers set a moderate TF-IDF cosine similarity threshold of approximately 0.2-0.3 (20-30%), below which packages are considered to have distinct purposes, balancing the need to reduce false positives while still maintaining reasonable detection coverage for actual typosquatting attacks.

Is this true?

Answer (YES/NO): NO